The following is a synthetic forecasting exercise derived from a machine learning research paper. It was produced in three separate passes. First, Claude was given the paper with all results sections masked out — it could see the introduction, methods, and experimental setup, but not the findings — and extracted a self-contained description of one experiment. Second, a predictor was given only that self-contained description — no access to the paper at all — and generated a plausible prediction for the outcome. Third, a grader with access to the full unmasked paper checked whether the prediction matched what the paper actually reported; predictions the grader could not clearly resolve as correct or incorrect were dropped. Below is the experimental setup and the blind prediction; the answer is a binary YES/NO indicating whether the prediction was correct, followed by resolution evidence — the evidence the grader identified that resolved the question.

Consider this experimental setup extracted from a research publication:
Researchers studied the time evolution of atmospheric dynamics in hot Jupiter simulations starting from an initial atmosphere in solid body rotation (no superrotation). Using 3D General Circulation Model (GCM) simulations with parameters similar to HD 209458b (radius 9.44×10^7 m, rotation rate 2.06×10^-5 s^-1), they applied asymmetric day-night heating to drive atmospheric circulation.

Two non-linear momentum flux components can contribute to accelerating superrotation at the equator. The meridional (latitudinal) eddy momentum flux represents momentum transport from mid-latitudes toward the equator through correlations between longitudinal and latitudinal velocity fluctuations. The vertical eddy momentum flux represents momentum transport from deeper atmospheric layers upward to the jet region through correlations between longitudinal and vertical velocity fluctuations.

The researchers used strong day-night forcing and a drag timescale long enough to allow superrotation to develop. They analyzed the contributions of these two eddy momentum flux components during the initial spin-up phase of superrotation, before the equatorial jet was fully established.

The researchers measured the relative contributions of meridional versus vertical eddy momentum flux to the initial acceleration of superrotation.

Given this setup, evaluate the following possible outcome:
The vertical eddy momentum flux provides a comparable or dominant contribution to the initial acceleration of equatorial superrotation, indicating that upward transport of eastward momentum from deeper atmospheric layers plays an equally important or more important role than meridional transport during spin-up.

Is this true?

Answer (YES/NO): YES